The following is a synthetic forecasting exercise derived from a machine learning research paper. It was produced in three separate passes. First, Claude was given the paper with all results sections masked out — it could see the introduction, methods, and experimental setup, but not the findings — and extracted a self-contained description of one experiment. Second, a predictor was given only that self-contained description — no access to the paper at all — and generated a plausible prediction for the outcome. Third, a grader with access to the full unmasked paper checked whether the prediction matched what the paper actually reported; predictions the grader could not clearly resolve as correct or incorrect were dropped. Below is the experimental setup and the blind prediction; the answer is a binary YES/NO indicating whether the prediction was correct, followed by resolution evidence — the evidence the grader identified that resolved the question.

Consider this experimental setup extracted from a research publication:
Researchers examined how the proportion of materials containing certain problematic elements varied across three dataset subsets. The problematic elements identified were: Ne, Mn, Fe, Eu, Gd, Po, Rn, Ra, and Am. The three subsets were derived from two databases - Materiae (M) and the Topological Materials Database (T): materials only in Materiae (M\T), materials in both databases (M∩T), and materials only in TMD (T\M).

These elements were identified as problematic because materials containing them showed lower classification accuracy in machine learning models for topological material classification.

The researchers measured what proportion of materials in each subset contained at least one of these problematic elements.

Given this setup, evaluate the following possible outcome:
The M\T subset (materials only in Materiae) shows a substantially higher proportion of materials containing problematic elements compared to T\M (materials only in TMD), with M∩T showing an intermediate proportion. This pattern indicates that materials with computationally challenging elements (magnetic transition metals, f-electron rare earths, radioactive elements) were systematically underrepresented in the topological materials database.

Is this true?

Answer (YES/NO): NO